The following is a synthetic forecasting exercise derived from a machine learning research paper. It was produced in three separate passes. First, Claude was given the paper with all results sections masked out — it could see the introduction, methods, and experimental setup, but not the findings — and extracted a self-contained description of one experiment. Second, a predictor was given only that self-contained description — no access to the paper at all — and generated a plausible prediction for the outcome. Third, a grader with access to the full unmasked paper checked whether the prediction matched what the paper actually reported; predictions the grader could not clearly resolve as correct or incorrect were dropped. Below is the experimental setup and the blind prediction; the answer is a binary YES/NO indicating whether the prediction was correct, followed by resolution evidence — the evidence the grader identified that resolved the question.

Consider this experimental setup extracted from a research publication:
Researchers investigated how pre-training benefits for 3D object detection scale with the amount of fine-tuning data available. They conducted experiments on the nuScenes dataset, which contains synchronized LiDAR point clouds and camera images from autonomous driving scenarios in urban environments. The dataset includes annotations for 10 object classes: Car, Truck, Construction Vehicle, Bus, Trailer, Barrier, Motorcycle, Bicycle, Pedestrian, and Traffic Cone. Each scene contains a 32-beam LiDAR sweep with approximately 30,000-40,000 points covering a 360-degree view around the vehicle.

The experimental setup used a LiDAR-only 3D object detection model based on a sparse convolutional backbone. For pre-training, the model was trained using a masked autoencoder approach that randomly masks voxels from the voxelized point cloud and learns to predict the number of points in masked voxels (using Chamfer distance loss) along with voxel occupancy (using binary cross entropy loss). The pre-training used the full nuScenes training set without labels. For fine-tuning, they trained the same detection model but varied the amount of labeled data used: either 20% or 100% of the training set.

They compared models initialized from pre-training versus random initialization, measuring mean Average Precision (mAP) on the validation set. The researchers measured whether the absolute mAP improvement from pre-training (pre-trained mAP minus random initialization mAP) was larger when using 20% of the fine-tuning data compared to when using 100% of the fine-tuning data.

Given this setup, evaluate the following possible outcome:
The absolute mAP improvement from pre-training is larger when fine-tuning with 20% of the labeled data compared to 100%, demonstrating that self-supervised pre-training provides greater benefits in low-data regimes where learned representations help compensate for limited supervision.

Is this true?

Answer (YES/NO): YES